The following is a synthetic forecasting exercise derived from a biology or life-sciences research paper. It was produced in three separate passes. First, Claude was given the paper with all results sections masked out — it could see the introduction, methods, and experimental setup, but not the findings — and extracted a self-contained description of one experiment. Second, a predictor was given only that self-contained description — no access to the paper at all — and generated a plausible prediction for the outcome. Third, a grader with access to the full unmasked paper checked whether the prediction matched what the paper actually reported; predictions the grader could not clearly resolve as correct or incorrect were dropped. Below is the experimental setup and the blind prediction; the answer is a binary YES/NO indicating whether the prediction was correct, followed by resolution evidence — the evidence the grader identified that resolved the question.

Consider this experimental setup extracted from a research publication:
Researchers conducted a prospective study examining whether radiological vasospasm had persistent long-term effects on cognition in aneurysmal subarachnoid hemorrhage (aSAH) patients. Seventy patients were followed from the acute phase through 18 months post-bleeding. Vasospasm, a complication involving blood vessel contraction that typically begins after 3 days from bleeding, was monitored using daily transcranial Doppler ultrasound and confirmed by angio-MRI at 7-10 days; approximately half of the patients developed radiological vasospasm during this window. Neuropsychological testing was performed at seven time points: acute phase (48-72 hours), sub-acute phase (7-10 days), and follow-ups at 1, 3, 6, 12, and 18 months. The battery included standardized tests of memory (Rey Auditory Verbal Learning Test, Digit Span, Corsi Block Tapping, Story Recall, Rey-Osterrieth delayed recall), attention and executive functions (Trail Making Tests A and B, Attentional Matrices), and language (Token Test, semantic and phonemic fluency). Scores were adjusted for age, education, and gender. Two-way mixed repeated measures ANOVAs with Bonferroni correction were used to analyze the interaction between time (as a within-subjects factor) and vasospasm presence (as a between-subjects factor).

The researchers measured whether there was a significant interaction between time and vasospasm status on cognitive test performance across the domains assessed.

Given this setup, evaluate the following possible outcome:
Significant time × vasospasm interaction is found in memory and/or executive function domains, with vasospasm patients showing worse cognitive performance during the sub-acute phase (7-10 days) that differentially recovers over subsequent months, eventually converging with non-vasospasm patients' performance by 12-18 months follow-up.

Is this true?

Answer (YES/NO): NO